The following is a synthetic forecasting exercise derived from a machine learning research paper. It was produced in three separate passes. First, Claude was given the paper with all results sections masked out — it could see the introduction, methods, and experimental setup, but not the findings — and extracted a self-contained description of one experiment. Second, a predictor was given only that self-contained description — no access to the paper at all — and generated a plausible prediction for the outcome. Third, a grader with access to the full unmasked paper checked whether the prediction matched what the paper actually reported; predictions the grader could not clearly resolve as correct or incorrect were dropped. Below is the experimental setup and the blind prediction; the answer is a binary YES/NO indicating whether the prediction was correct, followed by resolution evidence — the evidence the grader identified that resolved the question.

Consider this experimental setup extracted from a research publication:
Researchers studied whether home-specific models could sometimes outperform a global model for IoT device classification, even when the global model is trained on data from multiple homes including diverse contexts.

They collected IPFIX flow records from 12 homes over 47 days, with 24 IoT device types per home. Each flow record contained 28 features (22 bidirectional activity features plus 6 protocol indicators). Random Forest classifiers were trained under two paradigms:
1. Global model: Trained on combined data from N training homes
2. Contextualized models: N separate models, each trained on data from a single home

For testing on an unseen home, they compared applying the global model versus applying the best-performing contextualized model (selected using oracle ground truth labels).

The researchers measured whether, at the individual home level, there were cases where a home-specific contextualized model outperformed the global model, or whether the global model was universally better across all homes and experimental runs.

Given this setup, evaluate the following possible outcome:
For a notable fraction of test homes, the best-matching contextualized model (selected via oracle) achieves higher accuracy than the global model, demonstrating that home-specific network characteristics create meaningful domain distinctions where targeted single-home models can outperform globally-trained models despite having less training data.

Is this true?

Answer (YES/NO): YES